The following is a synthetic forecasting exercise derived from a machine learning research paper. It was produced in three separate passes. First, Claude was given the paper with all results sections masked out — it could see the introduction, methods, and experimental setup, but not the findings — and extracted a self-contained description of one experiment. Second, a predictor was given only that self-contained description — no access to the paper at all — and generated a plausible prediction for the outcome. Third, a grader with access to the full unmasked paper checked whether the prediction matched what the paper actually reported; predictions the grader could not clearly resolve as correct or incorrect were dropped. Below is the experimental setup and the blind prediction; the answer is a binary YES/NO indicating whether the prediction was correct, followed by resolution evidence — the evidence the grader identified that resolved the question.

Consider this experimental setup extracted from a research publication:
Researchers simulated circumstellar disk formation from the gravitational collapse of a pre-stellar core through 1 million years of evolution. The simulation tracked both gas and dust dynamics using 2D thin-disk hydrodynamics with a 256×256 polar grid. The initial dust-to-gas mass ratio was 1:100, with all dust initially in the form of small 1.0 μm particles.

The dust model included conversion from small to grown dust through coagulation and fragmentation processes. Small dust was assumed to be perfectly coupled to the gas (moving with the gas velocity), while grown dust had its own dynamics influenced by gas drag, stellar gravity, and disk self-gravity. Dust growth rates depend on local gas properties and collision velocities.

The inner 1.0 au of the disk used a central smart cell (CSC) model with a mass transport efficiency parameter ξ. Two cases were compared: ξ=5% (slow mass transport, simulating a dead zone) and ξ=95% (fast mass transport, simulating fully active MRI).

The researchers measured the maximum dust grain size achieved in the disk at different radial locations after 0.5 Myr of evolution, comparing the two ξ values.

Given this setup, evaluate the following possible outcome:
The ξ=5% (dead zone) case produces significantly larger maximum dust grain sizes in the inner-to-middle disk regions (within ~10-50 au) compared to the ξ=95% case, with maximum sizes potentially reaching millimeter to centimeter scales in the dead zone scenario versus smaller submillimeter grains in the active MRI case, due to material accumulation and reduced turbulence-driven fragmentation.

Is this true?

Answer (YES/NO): NO